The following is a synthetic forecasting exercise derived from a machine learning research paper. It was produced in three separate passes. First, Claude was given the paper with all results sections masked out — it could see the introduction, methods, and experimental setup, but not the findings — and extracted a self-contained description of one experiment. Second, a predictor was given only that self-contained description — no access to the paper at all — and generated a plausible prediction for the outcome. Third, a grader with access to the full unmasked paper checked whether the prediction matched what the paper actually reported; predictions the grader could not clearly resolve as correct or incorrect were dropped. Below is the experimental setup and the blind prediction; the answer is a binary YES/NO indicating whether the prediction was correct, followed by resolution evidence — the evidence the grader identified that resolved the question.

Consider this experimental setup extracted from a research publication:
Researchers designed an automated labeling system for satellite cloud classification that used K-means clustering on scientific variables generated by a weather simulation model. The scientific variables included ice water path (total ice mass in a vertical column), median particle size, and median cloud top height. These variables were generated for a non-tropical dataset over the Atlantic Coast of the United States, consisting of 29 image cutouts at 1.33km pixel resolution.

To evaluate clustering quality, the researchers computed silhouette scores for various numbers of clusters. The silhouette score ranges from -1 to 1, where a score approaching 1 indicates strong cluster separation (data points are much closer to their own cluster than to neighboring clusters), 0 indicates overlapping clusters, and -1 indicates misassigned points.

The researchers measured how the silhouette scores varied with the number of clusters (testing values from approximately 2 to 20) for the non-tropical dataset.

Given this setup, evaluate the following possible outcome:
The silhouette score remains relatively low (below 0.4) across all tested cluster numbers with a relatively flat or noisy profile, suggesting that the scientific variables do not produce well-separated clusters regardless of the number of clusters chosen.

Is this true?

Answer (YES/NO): NO